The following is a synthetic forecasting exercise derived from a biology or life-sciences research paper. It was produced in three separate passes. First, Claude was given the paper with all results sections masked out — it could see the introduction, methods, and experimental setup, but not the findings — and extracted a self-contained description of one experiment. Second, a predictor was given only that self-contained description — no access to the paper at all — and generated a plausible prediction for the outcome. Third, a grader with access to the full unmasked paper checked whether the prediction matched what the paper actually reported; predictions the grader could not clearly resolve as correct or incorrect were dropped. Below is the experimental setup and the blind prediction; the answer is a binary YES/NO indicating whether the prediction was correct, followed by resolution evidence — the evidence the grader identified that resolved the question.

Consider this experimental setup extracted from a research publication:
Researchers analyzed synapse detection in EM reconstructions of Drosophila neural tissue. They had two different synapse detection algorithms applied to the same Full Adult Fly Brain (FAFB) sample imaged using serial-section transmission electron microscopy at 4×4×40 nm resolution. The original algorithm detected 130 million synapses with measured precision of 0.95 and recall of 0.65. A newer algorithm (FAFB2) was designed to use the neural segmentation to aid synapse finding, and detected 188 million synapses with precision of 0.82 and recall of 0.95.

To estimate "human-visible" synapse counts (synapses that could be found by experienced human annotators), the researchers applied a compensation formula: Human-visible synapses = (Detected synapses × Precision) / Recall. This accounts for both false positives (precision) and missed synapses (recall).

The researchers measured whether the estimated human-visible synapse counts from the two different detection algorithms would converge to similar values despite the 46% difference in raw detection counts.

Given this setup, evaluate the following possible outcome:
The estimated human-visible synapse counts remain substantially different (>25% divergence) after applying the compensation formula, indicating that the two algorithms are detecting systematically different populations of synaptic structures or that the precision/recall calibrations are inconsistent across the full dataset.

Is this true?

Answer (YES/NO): NO